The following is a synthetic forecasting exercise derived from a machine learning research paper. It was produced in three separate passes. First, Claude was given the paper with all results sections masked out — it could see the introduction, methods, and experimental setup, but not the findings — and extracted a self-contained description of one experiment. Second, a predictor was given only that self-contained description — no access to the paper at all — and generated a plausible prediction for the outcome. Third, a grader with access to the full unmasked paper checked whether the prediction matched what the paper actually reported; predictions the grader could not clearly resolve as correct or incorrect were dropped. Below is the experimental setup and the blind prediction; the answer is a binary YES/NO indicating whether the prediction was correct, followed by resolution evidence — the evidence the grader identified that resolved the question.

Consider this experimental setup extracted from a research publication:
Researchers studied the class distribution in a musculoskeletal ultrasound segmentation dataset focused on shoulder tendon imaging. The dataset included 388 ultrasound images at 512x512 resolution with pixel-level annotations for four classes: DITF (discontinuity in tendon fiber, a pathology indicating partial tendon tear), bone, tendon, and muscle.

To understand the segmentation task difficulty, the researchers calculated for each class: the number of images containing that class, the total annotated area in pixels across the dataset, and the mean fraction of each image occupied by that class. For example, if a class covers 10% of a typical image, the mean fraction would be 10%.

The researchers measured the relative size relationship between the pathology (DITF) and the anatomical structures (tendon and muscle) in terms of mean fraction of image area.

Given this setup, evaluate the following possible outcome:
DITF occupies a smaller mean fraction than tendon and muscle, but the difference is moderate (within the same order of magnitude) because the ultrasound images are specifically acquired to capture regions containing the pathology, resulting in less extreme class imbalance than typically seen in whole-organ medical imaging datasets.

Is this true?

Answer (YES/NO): NO